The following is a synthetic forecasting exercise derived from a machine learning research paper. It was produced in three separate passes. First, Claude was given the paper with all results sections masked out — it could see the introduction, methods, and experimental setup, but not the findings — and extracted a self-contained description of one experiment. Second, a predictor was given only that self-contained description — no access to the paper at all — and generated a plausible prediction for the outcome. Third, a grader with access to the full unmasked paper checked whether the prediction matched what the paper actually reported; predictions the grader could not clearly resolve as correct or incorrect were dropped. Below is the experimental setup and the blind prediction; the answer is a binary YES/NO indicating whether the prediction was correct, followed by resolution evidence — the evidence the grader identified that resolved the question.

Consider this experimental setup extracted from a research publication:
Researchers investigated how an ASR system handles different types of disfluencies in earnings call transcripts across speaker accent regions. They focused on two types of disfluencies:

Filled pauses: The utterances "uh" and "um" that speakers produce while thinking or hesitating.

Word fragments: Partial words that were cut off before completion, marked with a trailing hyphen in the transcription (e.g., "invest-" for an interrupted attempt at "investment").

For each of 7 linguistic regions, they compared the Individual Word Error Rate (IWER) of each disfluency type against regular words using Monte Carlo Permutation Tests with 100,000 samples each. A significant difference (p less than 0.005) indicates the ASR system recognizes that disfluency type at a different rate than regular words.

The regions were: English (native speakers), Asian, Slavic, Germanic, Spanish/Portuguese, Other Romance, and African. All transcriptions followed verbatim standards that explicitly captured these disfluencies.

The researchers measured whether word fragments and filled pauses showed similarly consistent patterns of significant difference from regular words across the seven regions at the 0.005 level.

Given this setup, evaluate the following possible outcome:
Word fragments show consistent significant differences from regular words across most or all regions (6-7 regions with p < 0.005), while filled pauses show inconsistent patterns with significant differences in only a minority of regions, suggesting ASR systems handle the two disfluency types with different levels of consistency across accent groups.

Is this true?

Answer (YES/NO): NO